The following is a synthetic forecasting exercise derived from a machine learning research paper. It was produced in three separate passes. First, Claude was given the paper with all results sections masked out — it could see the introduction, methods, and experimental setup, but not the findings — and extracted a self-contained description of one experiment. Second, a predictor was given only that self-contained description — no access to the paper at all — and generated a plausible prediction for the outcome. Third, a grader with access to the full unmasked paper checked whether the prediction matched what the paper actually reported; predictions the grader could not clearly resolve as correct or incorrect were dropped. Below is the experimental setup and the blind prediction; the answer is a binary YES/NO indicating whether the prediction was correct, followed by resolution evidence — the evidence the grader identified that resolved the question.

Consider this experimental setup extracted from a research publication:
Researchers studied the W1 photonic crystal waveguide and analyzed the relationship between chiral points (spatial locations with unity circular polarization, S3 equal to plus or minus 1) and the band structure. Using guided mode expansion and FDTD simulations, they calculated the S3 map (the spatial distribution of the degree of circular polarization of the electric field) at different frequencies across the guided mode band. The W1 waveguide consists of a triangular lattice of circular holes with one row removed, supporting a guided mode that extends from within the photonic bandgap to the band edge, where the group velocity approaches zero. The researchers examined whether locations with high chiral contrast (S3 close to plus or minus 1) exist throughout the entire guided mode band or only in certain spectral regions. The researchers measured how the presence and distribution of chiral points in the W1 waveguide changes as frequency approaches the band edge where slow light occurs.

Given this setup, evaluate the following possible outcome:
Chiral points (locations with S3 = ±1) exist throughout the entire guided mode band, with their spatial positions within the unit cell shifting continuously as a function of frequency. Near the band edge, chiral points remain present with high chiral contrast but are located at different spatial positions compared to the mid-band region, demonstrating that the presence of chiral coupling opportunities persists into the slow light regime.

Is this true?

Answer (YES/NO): NO